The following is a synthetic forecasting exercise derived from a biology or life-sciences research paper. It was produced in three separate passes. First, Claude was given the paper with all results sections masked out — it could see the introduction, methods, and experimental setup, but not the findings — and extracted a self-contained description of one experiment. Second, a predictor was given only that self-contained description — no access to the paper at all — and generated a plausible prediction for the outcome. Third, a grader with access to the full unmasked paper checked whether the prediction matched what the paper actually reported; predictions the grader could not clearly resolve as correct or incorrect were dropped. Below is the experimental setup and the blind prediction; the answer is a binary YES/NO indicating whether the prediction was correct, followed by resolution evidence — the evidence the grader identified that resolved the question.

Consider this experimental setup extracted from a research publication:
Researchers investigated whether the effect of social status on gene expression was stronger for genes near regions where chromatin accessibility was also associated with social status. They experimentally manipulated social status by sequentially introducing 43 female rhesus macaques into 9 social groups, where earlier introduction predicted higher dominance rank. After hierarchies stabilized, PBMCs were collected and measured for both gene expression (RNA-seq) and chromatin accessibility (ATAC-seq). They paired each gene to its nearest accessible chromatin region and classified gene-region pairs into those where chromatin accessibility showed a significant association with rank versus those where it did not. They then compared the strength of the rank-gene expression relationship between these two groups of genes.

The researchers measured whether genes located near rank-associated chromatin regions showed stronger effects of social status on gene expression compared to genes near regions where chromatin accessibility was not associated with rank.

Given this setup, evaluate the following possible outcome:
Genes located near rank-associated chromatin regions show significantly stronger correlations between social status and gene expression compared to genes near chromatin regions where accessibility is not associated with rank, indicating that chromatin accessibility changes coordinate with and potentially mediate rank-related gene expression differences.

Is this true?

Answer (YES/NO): YES